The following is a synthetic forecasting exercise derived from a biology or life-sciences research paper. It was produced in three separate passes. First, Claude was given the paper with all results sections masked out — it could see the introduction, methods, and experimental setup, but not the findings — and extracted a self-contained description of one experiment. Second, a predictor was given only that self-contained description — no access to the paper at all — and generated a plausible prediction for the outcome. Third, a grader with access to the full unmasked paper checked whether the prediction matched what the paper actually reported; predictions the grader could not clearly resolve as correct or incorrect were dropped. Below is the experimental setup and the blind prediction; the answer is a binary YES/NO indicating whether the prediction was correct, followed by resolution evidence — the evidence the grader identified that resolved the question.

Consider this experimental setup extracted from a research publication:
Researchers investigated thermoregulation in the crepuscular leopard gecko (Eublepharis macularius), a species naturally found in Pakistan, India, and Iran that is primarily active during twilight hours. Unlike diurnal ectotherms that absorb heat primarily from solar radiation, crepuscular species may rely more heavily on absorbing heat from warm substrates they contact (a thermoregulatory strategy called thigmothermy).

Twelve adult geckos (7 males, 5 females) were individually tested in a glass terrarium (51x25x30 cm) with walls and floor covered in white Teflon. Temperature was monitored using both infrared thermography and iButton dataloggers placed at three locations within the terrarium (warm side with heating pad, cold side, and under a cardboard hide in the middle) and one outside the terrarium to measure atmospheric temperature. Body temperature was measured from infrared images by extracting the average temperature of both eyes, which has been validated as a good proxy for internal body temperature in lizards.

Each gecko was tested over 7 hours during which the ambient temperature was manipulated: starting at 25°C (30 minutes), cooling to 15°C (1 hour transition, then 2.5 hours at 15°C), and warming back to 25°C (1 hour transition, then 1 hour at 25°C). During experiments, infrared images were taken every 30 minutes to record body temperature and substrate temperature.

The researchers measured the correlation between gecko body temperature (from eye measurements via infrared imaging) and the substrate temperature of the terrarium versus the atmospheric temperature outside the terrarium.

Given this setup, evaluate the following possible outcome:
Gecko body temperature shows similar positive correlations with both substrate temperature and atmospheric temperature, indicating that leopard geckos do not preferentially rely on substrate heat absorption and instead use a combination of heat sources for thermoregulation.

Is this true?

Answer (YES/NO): NO